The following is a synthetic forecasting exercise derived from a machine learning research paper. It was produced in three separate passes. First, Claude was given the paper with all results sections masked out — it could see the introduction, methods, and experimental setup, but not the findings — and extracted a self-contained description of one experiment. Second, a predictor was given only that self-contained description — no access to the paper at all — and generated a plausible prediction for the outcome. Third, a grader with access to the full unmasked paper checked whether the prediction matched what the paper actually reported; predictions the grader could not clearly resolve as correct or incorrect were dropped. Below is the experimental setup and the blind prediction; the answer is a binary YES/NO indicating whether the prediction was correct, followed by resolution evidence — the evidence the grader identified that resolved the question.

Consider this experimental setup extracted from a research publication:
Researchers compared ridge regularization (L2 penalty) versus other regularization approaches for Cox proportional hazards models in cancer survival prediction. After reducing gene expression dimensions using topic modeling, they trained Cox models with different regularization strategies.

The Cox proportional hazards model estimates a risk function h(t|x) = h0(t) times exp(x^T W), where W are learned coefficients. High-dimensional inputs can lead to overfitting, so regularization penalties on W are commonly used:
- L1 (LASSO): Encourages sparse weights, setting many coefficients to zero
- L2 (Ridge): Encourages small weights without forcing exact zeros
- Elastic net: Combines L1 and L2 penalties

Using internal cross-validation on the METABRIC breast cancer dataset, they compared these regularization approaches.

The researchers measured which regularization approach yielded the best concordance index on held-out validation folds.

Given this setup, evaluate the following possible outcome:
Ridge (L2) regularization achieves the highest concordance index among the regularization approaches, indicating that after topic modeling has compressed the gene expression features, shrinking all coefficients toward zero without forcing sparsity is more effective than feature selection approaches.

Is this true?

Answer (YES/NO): YES